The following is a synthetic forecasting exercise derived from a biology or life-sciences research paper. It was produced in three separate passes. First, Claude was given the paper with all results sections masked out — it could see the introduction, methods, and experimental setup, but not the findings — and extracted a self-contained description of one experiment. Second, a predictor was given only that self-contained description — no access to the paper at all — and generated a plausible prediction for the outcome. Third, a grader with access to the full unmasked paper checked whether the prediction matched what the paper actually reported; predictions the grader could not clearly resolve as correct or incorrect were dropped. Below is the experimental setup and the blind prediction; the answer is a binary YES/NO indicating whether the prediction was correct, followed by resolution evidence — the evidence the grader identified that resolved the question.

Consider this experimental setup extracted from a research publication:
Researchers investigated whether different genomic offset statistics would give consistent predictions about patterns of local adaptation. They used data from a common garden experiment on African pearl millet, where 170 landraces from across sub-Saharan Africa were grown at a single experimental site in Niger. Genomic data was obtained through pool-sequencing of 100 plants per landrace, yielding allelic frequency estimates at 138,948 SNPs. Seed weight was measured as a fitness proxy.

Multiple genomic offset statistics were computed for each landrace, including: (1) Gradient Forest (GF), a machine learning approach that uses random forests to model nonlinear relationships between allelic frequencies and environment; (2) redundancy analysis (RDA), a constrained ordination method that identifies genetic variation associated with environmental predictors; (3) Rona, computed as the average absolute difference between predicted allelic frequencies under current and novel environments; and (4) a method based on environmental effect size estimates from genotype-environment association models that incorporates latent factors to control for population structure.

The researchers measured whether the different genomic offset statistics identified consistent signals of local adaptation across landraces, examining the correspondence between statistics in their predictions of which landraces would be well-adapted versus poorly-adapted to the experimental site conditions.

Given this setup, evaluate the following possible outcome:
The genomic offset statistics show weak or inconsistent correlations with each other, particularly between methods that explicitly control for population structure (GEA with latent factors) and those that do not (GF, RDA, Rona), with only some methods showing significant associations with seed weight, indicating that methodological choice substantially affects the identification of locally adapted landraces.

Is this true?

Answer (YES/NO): NO